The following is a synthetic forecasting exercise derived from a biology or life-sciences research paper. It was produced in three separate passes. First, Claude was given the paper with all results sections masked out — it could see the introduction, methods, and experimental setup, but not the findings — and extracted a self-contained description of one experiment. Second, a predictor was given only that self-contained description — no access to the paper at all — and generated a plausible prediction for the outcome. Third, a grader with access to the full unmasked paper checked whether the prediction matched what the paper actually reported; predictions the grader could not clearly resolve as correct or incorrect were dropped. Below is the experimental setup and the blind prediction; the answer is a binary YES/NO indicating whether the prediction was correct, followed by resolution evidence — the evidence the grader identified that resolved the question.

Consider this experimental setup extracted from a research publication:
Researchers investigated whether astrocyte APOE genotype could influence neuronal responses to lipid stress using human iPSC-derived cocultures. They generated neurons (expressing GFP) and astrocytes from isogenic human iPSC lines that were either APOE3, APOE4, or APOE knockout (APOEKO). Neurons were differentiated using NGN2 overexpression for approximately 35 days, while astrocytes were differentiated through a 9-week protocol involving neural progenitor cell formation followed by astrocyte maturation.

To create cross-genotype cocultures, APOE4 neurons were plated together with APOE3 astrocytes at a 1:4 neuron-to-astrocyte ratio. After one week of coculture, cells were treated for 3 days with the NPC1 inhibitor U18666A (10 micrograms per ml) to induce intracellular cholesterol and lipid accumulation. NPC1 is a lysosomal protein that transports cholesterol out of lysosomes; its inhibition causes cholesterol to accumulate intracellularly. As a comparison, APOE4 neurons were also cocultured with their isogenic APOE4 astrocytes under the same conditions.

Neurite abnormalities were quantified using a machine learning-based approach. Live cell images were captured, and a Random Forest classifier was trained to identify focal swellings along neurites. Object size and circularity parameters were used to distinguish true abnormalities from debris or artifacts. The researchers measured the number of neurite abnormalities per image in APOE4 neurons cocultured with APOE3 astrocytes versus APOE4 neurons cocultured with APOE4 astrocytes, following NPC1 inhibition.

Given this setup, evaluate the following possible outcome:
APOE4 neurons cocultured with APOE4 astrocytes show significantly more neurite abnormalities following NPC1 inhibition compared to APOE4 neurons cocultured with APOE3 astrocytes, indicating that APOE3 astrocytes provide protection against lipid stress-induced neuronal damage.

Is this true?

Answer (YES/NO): YES